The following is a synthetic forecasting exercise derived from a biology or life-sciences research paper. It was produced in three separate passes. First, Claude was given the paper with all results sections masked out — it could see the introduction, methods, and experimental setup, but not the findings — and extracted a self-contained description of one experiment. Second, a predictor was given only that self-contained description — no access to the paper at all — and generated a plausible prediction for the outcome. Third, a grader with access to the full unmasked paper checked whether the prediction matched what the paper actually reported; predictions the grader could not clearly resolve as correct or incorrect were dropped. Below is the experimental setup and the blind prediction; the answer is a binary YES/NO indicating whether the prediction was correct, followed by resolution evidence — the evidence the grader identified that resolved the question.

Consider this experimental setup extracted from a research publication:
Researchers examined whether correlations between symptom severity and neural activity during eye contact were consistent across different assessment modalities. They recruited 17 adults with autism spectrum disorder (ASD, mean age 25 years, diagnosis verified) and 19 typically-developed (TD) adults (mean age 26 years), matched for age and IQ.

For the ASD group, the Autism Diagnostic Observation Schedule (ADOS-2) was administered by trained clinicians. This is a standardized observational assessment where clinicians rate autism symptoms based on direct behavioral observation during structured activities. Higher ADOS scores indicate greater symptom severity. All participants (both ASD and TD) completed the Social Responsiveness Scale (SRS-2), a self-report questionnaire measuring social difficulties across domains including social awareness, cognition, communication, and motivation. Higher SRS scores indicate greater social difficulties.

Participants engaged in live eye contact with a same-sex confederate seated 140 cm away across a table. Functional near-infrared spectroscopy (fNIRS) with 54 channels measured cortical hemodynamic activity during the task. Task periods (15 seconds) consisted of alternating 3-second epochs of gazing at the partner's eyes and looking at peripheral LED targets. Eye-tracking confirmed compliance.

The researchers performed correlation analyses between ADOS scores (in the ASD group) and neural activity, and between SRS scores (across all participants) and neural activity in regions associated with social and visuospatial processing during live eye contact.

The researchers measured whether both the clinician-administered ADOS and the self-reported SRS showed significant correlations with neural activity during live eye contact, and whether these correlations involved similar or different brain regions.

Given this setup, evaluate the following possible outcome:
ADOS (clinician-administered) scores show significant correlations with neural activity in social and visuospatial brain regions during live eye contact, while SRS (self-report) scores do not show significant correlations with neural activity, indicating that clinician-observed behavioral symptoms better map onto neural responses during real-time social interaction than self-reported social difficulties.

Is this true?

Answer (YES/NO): NO